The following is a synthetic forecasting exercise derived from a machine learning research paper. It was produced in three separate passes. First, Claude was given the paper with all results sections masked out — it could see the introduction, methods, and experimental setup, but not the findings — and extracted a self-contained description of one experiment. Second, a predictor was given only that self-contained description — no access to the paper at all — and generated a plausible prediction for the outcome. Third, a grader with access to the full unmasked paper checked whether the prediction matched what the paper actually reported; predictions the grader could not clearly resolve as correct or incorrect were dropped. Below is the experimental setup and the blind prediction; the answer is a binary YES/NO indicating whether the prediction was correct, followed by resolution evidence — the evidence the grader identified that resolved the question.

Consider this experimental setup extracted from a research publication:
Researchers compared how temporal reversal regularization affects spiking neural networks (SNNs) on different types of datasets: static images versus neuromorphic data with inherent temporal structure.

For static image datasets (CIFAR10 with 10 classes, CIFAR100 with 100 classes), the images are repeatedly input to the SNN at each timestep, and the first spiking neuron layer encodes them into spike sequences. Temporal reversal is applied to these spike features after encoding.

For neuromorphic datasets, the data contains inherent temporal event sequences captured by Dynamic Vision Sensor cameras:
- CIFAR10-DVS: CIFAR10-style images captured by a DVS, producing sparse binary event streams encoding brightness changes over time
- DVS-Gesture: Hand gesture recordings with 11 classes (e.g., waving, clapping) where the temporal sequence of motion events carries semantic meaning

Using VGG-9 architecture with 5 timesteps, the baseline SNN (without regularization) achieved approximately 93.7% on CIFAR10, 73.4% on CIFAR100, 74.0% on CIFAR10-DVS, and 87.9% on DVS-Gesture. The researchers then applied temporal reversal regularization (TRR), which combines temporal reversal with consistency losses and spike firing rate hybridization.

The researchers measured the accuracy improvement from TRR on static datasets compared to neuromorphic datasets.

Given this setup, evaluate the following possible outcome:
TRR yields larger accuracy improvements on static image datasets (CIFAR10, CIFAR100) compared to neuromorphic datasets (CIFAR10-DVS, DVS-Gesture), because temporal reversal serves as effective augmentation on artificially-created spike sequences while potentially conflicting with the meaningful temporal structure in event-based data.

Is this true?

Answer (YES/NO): NO